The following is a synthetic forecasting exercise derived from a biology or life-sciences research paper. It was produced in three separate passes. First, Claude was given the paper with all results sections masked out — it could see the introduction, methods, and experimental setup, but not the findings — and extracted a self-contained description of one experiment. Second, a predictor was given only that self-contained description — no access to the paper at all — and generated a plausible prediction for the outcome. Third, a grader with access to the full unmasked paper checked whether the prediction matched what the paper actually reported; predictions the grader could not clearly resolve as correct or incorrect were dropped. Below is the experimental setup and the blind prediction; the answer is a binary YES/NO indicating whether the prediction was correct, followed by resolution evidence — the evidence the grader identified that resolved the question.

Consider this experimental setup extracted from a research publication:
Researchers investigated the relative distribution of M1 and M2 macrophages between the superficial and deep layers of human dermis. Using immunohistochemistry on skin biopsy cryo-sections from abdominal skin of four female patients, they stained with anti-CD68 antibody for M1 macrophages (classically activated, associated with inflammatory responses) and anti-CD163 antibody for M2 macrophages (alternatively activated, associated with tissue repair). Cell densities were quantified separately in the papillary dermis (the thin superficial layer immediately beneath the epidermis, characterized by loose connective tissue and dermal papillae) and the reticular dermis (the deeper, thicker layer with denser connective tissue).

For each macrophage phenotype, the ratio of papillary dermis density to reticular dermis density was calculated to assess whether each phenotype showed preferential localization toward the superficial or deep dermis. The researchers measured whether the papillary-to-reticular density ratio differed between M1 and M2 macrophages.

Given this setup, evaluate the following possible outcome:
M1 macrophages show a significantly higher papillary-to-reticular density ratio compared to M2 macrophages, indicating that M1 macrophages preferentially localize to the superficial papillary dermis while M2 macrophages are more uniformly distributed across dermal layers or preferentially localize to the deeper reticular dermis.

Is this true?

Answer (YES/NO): NO